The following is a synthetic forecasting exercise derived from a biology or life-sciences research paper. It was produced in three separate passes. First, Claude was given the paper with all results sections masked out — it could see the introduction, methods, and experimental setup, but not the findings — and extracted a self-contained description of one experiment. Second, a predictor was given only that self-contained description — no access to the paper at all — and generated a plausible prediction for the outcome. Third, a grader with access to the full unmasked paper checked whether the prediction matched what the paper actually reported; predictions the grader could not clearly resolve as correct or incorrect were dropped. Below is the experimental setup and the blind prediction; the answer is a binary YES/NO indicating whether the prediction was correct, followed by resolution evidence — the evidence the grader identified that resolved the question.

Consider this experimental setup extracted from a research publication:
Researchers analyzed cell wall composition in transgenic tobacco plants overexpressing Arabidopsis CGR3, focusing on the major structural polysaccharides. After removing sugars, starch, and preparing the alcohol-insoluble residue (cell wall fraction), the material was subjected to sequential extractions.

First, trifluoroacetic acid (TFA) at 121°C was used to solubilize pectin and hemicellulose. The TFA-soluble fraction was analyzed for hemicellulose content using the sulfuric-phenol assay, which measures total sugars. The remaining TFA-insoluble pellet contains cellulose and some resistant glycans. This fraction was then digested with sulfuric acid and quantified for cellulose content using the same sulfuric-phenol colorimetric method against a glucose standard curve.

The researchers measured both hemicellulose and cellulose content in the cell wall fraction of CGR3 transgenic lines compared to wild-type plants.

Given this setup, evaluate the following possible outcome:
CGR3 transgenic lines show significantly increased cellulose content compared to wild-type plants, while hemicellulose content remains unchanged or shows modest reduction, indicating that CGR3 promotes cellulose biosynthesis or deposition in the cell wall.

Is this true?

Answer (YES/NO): NO